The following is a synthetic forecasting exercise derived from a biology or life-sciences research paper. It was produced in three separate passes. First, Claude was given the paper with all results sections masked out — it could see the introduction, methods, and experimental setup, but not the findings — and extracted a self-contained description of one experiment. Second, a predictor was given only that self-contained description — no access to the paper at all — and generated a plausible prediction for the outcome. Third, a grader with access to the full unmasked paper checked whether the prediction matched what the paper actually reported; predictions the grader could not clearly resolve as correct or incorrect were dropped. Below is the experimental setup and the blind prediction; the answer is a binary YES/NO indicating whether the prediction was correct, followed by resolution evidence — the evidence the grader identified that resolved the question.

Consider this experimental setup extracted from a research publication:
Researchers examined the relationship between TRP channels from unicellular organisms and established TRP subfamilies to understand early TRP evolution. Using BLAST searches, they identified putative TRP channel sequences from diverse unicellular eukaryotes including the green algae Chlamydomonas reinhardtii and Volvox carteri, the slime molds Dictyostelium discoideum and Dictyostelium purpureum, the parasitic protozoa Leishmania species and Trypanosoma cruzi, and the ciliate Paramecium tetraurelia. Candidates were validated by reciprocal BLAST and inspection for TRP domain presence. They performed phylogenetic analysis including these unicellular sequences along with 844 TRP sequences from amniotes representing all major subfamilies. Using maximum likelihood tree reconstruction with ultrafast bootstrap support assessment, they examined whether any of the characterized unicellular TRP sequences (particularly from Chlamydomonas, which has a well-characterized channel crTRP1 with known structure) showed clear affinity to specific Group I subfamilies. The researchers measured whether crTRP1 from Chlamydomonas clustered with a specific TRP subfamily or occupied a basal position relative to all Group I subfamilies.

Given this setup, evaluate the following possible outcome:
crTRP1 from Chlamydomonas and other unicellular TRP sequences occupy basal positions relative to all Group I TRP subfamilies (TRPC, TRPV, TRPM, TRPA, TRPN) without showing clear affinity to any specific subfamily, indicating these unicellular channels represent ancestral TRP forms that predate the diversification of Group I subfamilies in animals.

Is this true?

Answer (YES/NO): NO